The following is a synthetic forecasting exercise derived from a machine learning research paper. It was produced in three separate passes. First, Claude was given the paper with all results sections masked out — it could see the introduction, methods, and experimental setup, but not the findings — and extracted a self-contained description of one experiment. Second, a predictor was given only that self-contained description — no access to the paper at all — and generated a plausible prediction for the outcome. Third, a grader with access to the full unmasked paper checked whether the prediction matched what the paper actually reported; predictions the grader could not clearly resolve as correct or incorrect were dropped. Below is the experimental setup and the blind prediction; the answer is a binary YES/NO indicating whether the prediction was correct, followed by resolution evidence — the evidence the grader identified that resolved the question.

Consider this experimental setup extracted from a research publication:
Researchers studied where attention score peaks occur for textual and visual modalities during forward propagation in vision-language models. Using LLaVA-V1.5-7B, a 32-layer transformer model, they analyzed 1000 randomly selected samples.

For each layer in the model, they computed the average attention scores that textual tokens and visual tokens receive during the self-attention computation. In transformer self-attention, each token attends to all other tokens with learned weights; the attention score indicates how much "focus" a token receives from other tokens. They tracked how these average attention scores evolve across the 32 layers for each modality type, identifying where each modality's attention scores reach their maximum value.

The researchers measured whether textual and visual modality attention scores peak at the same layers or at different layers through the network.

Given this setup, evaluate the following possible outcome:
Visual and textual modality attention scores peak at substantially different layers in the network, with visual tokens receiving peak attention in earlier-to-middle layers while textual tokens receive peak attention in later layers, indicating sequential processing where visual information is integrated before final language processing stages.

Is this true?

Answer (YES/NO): NO